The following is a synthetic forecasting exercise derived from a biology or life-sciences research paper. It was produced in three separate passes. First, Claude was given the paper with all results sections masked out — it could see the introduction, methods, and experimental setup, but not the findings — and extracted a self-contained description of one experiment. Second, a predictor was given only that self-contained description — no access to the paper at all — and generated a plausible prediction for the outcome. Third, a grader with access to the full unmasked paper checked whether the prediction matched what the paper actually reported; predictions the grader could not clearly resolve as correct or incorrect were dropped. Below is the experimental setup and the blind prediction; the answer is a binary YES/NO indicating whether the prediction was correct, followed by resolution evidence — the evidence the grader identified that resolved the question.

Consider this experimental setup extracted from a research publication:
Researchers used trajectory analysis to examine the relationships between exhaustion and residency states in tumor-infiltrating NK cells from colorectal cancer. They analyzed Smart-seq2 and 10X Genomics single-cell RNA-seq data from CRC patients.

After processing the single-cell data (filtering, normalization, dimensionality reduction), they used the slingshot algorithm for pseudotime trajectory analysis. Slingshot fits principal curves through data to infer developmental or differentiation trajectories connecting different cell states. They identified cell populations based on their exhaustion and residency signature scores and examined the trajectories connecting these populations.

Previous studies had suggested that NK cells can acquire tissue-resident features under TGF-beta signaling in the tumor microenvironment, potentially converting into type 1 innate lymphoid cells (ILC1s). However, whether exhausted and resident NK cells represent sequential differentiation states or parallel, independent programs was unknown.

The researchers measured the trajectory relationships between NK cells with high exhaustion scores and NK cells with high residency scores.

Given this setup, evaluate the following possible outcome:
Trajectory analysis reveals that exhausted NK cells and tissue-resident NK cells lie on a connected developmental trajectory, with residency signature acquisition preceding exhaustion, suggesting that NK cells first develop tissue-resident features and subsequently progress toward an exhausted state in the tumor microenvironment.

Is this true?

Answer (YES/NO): YES